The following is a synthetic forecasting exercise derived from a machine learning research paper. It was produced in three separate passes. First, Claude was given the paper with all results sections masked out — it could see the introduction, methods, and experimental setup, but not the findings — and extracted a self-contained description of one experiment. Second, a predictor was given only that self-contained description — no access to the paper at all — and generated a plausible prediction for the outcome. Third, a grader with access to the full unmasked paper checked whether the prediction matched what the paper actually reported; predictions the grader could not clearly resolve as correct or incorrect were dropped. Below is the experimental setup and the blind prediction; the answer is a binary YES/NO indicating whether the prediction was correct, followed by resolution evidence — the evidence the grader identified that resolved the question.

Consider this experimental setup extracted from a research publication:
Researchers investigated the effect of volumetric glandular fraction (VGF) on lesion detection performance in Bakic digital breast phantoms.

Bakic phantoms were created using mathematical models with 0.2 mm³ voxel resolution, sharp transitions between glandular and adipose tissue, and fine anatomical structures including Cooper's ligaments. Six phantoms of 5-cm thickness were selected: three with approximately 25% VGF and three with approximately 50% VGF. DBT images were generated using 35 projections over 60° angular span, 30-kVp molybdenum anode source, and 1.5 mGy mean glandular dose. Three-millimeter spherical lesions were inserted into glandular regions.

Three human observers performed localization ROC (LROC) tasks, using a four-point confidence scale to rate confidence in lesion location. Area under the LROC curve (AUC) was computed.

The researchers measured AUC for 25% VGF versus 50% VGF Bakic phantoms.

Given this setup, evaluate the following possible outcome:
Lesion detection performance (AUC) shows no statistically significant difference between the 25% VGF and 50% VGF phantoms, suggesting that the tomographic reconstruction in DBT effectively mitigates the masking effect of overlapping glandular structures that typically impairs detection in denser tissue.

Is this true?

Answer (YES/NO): NO